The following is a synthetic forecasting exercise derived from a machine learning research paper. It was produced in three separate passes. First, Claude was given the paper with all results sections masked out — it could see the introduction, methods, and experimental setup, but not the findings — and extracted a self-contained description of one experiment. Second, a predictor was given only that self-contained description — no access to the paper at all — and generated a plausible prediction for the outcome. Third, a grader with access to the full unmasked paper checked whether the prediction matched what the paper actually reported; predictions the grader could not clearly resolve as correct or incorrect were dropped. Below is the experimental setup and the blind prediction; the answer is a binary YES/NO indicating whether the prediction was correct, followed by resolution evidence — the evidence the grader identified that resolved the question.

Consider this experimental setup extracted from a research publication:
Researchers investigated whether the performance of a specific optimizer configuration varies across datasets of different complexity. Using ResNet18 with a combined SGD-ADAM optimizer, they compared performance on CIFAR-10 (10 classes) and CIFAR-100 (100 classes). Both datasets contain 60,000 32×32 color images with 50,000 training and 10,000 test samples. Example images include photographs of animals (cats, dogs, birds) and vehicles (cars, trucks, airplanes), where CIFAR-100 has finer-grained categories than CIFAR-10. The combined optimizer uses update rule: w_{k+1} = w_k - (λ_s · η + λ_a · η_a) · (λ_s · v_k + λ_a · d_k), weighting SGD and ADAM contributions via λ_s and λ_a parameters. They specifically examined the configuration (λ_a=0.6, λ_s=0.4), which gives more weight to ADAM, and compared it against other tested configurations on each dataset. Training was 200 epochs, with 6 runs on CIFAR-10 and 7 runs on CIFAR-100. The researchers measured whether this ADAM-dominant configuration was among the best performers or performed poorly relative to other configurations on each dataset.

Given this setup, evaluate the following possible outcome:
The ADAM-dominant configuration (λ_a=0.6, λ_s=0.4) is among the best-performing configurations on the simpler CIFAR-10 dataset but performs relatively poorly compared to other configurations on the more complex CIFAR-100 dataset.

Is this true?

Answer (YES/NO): YES